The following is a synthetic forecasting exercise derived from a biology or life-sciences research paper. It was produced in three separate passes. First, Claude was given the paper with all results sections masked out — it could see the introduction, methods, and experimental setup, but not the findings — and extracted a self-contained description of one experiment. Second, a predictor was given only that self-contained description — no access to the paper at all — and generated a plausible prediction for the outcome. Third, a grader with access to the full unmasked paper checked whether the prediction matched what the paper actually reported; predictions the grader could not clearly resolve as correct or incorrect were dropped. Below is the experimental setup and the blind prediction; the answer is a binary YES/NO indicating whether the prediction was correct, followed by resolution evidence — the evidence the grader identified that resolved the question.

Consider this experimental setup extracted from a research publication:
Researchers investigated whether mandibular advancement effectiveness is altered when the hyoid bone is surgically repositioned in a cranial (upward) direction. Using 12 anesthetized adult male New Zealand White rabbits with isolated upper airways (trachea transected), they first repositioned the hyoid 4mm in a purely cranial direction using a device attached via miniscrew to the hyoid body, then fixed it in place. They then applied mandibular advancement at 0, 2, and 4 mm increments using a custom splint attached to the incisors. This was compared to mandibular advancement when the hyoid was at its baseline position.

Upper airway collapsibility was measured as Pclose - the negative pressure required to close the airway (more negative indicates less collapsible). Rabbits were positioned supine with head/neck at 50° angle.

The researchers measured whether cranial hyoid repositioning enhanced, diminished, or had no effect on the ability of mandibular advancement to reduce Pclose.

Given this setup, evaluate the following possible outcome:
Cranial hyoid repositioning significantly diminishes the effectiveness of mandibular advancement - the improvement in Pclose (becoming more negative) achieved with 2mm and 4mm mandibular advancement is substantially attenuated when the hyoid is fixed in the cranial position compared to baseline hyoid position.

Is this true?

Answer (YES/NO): NO